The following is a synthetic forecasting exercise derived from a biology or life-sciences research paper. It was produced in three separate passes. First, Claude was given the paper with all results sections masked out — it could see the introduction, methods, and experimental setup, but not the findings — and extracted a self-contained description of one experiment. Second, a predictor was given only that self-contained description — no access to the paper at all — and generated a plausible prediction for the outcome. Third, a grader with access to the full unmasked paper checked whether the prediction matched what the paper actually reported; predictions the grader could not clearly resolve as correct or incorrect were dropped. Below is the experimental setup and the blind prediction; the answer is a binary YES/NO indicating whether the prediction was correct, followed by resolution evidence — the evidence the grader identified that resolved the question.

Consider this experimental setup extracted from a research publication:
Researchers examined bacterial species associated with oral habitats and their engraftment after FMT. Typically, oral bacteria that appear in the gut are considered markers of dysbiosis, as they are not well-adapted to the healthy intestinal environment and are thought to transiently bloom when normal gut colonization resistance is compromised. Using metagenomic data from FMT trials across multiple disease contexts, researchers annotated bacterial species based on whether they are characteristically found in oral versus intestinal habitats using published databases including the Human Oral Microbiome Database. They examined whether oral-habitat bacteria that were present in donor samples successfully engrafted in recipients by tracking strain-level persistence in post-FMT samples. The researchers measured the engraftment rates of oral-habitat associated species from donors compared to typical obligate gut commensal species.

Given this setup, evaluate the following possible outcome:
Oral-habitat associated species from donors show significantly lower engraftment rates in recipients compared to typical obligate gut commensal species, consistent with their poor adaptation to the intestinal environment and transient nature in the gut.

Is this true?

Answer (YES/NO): YES